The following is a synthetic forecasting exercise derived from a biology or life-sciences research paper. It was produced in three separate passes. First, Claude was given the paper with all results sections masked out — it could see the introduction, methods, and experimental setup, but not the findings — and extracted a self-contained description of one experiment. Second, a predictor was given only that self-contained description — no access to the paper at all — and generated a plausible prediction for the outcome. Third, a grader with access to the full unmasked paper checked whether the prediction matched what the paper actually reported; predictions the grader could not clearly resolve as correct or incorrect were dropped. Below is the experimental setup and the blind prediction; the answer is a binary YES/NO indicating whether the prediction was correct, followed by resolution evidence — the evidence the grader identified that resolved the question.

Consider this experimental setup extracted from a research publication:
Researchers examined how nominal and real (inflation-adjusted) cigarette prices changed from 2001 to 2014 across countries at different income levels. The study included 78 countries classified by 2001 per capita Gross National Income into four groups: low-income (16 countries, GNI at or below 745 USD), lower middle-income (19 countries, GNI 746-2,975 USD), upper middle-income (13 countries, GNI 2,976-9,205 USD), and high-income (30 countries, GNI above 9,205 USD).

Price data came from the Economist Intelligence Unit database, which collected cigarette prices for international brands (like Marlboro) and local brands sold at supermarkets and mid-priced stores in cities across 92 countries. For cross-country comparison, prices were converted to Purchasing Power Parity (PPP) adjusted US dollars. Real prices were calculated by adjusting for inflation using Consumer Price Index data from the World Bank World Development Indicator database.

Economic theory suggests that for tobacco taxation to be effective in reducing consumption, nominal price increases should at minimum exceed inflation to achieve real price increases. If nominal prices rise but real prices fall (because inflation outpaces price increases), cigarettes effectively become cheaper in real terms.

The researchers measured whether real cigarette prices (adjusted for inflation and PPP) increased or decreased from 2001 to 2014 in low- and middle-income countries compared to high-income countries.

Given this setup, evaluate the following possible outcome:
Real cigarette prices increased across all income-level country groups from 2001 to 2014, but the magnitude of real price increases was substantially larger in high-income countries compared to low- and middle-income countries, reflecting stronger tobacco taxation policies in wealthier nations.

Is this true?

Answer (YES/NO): NO